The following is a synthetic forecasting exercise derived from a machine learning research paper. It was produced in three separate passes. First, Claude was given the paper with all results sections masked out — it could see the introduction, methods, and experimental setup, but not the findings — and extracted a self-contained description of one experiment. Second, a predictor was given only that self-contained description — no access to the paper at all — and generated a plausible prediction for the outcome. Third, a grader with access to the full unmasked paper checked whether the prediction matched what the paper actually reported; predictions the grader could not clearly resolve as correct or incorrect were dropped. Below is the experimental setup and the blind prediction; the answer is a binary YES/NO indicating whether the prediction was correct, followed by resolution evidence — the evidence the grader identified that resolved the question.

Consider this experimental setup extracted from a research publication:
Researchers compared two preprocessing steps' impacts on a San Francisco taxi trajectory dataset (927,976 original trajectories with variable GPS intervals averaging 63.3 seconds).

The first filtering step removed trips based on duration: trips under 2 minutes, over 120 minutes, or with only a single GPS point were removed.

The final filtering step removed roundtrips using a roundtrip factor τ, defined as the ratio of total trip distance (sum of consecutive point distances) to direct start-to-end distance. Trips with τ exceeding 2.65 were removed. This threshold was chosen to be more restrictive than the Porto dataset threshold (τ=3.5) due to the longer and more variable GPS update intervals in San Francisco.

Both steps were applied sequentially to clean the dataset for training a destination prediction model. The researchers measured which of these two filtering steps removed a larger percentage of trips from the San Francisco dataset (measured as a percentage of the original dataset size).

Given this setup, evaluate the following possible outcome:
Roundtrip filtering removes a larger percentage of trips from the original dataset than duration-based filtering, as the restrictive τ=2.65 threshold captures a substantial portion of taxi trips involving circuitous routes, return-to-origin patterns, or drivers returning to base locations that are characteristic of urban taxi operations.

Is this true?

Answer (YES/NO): YES